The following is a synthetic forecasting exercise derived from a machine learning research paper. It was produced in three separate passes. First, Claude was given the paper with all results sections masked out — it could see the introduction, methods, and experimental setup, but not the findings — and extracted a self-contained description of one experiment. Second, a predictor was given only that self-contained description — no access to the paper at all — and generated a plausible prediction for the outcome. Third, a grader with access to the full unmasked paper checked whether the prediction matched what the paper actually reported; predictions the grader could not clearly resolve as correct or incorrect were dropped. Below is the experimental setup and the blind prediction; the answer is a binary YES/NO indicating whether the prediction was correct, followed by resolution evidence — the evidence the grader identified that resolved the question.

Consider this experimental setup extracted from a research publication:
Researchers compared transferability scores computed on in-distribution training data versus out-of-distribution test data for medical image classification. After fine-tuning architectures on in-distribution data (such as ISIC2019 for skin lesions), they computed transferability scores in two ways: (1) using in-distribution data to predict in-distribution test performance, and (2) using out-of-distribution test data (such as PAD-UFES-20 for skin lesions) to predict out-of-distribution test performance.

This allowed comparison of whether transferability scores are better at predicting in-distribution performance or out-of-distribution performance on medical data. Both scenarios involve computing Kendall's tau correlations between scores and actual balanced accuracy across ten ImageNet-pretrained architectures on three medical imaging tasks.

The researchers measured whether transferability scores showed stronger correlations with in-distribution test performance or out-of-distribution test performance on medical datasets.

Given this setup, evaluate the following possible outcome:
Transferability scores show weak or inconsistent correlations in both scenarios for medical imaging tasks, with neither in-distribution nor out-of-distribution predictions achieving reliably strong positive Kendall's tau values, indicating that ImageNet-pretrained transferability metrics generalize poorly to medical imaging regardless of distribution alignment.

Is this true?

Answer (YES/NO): NO